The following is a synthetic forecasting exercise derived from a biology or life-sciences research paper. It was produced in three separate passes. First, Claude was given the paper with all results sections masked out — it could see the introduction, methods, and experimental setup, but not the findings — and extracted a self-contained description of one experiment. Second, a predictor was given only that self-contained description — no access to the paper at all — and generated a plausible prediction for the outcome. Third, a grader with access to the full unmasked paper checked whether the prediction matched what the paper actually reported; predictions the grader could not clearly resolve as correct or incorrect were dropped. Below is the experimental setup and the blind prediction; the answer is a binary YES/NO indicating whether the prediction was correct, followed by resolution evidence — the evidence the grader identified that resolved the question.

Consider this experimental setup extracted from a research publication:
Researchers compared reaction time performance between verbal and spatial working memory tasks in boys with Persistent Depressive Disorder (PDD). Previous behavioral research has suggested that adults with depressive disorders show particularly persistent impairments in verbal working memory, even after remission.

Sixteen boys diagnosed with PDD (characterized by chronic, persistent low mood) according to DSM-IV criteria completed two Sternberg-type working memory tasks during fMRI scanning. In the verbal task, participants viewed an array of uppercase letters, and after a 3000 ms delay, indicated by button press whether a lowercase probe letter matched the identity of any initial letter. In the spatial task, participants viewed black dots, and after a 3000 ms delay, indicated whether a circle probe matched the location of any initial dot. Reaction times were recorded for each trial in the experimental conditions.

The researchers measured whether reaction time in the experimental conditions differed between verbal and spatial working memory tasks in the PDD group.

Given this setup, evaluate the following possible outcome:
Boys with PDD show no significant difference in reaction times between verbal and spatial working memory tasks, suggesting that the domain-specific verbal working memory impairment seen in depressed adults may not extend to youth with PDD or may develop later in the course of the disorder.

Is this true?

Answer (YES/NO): YES